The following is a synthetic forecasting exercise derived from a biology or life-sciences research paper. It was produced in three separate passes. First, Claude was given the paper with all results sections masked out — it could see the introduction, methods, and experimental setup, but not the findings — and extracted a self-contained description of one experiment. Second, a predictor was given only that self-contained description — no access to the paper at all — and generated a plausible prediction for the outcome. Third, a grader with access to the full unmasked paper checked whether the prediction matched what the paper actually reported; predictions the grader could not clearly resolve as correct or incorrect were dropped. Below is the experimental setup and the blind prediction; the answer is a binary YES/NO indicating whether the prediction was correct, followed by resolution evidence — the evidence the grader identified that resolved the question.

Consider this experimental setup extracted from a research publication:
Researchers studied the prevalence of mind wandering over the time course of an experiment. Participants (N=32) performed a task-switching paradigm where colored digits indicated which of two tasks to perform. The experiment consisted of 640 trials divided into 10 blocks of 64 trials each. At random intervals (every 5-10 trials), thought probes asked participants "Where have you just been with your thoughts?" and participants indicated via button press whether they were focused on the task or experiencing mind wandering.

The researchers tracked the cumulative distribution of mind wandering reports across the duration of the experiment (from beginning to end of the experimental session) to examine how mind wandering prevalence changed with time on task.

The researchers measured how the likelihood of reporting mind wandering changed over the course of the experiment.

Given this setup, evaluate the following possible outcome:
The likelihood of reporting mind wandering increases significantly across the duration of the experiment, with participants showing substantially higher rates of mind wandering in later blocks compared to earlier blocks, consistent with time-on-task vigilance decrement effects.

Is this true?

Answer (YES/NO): NO